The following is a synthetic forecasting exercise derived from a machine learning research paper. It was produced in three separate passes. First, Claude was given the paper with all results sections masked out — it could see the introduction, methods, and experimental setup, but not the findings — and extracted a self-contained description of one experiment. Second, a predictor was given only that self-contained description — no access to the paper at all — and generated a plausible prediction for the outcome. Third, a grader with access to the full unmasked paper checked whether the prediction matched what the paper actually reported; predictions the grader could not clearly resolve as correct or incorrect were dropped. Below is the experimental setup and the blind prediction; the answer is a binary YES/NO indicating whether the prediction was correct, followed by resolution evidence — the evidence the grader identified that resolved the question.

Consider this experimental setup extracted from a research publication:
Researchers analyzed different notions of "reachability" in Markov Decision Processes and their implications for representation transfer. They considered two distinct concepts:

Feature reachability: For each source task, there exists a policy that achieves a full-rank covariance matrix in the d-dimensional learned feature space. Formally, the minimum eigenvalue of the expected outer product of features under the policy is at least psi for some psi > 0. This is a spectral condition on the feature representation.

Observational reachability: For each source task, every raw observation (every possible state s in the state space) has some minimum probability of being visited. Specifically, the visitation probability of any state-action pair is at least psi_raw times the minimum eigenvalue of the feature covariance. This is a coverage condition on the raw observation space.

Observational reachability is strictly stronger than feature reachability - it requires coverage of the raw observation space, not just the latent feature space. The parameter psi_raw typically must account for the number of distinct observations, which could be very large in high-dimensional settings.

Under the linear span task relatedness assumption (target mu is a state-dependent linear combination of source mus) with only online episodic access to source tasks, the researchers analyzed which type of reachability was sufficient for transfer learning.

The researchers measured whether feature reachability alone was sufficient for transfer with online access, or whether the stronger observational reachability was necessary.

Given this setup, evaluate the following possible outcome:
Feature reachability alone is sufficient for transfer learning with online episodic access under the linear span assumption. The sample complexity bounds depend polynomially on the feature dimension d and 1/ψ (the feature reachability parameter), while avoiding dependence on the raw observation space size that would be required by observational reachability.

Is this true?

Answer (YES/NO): NO